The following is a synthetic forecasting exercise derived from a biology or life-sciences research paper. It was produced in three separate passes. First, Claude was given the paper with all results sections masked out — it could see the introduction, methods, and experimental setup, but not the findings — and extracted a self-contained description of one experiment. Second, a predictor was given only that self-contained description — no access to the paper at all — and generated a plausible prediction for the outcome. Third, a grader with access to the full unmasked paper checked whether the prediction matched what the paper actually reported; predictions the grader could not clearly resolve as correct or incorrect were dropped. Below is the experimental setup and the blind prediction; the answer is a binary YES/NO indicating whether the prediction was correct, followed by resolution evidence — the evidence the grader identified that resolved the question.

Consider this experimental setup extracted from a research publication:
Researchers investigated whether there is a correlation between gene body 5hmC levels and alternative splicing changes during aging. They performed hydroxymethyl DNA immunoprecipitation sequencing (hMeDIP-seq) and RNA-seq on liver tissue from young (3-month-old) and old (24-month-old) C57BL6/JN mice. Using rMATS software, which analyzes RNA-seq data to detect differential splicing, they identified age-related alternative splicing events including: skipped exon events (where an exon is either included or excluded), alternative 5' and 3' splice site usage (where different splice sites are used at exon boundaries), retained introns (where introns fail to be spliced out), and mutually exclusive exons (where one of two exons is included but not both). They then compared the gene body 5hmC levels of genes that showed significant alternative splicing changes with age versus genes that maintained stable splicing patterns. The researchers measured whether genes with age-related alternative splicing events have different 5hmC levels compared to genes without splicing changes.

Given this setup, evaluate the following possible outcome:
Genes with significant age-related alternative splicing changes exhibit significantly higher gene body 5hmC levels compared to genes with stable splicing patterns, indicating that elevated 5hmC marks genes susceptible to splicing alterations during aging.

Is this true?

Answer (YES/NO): YES